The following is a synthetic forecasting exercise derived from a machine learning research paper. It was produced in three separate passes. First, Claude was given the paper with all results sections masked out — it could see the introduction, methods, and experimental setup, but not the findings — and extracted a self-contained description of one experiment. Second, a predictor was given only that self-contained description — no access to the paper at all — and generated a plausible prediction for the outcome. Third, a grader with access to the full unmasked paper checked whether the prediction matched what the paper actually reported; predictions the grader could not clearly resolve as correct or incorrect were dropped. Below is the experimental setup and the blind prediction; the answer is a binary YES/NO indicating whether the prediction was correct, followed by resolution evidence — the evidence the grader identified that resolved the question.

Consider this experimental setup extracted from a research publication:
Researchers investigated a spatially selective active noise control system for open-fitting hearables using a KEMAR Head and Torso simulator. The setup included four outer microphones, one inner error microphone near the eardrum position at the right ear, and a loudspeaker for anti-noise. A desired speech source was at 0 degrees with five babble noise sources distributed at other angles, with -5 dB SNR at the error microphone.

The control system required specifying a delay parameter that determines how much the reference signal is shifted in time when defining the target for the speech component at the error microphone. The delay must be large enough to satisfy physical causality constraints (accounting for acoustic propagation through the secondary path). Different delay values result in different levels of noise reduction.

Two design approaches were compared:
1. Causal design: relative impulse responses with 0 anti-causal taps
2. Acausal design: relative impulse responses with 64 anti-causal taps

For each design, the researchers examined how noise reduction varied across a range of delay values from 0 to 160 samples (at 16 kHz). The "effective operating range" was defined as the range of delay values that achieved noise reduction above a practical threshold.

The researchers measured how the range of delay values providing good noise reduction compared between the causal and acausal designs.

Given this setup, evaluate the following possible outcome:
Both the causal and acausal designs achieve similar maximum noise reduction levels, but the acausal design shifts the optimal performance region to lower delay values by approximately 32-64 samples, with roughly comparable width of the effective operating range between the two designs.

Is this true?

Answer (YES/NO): NO